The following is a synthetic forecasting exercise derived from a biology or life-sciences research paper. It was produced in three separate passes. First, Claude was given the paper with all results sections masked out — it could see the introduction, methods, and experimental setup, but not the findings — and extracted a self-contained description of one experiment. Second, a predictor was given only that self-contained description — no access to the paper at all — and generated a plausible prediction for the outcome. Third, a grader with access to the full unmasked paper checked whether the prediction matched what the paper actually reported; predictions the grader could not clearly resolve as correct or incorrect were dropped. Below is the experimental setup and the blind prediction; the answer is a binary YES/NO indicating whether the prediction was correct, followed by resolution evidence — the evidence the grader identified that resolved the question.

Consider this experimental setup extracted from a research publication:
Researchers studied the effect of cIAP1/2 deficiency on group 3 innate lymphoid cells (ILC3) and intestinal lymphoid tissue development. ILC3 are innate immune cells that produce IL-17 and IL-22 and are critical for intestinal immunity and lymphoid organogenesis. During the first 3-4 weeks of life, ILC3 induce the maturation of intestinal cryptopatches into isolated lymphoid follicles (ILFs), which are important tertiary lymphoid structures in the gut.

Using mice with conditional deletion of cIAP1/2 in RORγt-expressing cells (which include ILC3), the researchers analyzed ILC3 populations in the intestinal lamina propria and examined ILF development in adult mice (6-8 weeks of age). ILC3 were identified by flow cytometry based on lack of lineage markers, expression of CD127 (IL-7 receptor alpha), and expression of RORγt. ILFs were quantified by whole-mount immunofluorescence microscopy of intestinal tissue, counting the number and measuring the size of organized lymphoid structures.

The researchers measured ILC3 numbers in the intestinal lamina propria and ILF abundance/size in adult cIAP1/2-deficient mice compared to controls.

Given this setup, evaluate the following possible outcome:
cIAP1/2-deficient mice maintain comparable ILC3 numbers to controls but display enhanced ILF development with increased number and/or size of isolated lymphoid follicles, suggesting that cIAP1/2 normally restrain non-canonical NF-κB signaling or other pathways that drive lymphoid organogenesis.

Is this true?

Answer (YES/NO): NO